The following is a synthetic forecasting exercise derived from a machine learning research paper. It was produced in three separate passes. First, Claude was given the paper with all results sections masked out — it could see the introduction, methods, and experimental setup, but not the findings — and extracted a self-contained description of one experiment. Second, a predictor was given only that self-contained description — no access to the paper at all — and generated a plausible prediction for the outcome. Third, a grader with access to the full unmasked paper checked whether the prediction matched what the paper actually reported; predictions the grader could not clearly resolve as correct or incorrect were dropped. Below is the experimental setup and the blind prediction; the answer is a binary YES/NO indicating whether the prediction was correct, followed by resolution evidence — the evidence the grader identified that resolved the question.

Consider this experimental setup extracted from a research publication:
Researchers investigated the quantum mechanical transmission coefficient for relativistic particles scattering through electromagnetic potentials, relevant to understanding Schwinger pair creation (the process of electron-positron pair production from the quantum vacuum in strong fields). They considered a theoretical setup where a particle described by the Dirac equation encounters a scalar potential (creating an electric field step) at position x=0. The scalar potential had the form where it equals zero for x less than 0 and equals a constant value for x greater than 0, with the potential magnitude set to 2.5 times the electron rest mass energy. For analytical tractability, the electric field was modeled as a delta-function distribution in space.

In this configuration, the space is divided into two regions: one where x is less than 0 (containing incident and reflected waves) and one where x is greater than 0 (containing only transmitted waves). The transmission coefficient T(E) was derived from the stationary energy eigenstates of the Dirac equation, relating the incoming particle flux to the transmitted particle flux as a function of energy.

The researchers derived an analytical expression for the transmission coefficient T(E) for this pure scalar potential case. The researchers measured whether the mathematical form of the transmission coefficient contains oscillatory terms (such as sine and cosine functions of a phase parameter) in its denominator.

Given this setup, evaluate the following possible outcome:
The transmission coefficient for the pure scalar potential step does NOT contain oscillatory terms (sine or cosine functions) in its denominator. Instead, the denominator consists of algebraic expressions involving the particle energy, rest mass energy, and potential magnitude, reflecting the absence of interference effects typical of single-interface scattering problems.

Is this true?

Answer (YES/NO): YES